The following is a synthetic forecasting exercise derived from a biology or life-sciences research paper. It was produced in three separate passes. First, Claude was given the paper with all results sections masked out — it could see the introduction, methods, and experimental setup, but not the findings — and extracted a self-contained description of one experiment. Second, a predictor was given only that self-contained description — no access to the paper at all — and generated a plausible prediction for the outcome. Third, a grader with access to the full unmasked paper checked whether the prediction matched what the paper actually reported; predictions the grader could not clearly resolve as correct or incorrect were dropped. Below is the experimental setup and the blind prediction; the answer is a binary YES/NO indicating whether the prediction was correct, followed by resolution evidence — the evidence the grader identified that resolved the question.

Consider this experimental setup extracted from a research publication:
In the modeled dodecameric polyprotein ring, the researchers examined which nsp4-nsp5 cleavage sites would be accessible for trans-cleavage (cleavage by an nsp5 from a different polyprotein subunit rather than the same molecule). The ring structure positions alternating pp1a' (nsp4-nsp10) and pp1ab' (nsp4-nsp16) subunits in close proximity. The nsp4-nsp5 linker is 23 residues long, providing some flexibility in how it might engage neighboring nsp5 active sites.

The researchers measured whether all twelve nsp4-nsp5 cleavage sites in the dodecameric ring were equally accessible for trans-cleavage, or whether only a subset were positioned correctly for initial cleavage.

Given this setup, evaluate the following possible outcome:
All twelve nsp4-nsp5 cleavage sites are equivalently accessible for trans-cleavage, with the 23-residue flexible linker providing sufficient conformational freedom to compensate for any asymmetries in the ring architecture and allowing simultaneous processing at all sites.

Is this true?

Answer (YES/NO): NO